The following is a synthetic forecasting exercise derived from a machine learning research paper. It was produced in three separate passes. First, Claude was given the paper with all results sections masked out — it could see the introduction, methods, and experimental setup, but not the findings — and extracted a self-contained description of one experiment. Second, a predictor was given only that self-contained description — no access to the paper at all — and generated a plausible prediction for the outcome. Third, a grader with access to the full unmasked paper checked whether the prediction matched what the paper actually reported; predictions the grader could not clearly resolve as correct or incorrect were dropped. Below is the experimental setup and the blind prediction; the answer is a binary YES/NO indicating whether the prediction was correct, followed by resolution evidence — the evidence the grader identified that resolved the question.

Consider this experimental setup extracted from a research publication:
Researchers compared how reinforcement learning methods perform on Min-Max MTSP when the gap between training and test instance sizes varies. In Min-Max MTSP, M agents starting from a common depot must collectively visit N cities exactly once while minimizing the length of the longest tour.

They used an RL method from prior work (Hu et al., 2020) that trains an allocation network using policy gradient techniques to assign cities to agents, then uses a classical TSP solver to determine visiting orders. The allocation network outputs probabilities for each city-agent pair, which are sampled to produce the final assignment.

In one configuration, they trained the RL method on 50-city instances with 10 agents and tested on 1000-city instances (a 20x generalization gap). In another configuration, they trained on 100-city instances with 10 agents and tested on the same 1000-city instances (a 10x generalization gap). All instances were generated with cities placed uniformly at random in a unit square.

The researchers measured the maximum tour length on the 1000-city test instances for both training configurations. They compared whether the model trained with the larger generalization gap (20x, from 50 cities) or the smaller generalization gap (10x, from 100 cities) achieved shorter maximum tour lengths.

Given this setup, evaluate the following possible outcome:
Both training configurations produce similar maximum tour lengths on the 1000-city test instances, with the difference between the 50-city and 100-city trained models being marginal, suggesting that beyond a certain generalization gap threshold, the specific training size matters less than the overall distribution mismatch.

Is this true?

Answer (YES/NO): NO